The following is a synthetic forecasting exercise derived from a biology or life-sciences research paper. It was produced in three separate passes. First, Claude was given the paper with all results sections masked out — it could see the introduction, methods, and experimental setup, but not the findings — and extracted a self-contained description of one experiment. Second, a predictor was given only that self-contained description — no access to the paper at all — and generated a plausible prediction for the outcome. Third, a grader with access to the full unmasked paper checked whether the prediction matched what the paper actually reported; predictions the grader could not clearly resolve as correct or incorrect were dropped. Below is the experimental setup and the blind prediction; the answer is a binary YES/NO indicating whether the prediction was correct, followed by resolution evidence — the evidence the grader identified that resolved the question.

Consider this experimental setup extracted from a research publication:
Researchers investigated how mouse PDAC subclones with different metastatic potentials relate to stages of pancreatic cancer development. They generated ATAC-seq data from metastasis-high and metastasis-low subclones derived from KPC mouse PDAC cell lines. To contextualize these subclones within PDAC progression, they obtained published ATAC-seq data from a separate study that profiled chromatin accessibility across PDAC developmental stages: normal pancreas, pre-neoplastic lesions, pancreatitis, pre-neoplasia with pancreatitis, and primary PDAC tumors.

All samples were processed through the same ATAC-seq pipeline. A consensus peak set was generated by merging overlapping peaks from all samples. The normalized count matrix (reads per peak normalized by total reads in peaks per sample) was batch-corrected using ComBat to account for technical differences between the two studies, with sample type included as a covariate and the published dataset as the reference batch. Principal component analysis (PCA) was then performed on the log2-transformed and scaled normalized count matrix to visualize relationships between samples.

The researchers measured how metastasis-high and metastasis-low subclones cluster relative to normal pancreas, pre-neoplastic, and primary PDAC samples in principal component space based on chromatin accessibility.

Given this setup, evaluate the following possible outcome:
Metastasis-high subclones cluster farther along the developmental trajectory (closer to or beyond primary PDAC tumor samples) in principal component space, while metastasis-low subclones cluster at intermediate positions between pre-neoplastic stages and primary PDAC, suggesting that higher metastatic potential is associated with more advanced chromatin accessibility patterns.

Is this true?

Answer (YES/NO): NO